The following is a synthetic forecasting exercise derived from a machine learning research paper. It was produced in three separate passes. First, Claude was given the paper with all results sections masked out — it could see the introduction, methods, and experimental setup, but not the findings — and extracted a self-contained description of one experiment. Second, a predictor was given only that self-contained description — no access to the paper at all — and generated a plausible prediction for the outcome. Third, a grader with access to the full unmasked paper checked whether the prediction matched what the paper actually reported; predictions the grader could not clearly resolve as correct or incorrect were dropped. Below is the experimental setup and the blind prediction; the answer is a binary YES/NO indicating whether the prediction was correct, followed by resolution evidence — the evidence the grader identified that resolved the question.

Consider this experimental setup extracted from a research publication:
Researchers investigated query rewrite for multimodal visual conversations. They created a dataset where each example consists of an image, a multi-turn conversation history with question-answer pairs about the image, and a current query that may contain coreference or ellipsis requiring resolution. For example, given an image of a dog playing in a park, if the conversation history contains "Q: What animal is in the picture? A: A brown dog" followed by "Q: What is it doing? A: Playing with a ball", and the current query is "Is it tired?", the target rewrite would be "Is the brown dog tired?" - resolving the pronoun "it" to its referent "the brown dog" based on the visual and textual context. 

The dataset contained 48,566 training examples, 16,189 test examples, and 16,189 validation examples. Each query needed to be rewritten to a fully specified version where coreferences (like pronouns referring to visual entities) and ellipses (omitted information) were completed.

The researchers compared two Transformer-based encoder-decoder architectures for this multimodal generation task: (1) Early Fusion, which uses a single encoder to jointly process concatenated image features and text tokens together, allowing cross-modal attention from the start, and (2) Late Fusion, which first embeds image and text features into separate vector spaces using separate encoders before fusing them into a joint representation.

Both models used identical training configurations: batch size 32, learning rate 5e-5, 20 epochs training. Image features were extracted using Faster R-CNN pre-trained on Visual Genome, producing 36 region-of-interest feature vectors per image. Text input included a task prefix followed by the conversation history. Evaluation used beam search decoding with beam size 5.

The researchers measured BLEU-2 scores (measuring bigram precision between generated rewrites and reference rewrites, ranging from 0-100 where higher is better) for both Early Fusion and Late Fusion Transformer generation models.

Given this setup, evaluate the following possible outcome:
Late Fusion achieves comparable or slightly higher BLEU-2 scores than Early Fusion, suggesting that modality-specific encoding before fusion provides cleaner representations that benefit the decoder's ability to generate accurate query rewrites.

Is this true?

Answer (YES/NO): YES